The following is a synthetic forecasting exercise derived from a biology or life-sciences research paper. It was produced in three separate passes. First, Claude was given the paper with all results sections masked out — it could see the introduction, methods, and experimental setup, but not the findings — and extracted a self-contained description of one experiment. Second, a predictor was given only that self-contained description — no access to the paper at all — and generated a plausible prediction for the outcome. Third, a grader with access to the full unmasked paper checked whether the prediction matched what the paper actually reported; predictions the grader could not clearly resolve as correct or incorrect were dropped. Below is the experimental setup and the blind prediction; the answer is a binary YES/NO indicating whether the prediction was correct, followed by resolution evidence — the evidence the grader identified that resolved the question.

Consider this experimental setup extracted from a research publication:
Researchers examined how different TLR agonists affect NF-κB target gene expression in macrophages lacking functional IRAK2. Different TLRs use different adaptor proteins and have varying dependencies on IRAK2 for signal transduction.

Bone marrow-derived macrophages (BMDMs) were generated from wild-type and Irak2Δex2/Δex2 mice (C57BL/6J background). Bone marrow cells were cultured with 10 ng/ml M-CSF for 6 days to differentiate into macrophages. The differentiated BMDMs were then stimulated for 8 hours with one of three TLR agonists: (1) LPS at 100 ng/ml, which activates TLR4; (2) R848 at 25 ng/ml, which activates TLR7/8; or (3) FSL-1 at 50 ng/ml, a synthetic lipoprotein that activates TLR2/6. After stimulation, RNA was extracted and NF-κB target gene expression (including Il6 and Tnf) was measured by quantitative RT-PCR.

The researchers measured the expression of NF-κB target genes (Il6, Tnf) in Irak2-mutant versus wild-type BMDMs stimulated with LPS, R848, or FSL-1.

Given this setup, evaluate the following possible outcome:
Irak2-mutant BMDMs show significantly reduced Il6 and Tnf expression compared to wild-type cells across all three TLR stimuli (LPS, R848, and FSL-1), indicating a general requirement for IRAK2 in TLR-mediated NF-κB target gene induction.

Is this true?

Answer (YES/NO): YES